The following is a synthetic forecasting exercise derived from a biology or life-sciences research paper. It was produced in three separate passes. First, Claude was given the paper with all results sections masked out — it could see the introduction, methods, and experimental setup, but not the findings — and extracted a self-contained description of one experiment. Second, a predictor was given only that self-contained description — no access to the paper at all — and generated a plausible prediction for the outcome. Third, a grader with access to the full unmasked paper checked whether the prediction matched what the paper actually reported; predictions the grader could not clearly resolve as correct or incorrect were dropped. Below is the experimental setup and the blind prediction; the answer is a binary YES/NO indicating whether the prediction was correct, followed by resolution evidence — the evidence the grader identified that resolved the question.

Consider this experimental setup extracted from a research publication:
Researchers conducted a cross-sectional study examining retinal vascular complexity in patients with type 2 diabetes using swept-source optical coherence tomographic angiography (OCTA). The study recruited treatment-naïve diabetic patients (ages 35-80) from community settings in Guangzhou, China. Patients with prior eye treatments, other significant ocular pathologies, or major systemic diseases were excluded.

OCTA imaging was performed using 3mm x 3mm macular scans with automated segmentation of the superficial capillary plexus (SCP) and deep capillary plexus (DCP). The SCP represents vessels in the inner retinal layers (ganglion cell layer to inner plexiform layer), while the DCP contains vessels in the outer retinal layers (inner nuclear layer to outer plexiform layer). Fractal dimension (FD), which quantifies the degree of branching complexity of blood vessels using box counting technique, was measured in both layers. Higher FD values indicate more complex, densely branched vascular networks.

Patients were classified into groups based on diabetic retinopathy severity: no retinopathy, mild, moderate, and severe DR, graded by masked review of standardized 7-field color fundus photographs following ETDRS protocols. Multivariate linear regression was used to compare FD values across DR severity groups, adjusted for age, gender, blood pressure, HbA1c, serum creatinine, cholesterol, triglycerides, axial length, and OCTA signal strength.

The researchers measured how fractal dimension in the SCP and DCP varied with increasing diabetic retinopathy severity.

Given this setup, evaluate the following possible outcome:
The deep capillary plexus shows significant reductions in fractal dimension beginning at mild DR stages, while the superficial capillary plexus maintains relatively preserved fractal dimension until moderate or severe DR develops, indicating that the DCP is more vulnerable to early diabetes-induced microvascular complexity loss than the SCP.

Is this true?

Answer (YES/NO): YES